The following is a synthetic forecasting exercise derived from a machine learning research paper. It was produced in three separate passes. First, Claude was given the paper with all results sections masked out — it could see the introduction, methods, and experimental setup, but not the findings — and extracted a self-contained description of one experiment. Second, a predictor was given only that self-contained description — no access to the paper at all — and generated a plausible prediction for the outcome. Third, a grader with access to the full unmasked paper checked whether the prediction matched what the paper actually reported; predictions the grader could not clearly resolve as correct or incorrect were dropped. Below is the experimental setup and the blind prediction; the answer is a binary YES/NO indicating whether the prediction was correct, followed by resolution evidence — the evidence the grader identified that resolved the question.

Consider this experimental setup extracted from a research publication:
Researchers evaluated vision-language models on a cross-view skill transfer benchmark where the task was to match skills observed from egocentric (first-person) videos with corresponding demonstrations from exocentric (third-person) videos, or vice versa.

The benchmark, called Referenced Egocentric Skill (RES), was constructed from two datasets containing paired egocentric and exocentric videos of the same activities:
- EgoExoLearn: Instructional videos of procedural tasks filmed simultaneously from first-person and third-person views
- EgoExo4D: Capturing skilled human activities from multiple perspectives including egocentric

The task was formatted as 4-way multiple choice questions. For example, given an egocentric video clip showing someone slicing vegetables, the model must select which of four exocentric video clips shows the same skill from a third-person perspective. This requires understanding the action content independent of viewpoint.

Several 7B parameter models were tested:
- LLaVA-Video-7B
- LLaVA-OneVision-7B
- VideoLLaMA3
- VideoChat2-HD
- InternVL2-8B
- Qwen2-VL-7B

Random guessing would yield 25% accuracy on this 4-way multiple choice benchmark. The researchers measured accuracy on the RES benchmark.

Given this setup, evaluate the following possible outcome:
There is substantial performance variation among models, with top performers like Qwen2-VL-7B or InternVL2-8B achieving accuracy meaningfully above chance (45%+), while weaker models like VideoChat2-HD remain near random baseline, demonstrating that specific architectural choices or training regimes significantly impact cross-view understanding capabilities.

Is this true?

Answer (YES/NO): NO